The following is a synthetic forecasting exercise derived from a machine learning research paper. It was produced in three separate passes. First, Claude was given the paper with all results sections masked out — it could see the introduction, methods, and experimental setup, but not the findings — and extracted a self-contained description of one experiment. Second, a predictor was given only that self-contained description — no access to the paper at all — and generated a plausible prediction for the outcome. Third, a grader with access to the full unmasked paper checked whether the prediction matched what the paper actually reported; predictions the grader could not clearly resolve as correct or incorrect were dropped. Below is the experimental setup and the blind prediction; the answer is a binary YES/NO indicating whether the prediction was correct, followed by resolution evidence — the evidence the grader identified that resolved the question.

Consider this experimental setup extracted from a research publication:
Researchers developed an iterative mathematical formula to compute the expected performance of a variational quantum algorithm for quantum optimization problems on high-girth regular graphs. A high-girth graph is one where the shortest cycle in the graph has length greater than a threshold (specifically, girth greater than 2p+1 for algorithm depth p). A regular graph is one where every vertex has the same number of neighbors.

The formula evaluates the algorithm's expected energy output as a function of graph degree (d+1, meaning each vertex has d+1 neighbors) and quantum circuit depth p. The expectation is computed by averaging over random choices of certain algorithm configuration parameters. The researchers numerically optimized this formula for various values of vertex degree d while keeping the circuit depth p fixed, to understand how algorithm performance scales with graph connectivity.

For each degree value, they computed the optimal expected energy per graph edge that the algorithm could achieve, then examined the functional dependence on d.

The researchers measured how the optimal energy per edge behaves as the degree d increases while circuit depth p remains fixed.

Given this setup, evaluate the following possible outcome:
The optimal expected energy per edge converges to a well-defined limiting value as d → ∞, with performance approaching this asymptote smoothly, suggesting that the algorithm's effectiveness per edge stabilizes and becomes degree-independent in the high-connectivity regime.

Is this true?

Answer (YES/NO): NO